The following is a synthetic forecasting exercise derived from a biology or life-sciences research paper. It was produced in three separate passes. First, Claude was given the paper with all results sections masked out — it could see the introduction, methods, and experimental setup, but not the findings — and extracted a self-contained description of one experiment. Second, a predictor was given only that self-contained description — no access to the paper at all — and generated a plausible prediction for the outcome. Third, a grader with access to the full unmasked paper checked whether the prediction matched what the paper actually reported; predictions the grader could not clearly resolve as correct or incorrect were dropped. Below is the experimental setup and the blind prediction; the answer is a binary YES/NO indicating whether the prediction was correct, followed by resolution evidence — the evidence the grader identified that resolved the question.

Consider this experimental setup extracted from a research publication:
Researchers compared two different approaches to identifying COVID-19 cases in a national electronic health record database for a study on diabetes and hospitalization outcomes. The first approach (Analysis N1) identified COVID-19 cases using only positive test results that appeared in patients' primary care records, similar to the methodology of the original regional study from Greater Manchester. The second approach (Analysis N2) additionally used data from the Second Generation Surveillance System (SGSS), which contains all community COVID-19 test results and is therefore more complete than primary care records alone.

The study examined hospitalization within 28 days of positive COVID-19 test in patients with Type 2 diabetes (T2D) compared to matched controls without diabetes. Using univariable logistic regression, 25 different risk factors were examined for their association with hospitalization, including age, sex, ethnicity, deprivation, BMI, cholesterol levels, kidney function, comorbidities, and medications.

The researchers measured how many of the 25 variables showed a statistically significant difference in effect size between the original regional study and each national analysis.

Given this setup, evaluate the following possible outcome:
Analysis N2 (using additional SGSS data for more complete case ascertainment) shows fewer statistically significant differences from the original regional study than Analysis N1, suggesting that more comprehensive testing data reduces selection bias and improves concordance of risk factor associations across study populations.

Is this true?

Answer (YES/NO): NO